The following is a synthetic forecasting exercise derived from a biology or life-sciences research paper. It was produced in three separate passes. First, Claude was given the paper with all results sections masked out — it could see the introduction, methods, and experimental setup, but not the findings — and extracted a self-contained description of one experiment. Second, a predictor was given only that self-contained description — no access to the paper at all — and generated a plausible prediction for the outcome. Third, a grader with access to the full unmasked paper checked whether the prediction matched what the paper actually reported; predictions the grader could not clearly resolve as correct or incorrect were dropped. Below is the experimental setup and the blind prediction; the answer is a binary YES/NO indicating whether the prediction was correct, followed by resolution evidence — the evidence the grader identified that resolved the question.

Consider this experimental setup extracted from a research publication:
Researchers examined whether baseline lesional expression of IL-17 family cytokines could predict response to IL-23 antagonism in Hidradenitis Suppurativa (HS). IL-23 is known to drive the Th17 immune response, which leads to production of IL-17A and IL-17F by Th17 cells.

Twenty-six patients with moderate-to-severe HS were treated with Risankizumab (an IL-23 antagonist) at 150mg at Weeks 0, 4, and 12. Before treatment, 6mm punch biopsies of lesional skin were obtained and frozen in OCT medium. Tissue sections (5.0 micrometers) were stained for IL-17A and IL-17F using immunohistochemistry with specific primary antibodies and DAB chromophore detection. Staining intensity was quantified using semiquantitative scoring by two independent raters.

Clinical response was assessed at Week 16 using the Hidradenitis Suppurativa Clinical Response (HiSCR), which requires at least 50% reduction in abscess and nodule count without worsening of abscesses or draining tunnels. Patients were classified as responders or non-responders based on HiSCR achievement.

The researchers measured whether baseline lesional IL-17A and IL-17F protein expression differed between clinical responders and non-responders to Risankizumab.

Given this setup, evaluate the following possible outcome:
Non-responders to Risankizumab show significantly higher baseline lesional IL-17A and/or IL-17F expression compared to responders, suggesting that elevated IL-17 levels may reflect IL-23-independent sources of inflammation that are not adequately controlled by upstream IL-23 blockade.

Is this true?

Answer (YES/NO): NO